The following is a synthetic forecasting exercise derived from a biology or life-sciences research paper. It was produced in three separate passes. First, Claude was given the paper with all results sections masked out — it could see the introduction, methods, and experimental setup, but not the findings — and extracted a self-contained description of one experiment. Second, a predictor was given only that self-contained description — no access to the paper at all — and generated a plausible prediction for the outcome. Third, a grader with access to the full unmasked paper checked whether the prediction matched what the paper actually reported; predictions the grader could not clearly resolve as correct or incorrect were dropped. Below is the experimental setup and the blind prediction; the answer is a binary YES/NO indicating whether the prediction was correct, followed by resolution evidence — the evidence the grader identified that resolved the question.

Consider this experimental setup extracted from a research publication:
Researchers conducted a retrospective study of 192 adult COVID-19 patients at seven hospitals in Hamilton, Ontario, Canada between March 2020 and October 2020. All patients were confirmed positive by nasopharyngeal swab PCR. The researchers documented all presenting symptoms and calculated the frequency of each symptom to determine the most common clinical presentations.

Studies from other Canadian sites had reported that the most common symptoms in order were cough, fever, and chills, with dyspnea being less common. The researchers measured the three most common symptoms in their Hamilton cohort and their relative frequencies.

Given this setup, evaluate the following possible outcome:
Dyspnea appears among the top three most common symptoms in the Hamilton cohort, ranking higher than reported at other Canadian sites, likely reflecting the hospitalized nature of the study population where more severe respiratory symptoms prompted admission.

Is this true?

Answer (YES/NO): YES